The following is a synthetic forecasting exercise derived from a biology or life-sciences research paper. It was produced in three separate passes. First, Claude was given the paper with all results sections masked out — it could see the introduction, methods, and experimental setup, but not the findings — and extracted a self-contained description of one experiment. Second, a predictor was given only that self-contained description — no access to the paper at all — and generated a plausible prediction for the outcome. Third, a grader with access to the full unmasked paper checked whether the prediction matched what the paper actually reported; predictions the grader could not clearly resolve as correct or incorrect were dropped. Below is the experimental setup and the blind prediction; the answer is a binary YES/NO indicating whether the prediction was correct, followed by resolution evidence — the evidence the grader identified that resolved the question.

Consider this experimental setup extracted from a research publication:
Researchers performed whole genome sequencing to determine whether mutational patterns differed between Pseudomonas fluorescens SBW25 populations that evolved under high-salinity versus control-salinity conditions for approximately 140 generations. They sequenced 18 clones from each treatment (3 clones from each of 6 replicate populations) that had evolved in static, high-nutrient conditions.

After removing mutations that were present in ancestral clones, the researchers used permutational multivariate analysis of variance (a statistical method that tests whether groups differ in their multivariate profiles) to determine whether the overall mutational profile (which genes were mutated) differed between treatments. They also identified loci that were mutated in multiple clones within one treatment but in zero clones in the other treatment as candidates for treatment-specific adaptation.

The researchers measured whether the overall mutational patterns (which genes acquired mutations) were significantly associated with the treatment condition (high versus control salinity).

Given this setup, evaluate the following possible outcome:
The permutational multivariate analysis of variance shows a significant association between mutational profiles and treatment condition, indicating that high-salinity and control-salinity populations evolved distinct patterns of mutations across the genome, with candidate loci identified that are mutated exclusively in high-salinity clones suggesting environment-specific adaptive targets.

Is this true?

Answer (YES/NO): NO